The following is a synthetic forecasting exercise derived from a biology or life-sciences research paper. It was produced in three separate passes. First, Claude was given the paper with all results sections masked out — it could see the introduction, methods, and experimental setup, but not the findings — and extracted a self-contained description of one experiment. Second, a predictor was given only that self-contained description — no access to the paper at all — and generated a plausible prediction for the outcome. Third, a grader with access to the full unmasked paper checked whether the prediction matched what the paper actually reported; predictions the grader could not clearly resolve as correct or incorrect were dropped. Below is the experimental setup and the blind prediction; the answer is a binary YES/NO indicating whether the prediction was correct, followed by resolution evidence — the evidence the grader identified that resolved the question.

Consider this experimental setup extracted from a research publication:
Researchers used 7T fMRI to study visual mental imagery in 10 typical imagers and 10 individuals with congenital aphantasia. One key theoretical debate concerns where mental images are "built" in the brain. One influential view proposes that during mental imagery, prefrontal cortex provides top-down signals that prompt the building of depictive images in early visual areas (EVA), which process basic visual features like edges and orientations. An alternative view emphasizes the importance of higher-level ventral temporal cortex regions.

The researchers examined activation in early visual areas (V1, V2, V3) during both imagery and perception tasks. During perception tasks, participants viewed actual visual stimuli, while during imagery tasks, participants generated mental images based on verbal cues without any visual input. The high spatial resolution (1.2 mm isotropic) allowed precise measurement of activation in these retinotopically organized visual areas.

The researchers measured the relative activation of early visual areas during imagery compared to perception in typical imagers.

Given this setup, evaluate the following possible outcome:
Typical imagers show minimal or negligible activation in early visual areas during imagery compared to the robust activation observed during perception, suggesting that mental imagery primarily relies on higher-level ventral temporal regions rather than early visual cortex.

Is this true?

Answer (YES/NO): YES